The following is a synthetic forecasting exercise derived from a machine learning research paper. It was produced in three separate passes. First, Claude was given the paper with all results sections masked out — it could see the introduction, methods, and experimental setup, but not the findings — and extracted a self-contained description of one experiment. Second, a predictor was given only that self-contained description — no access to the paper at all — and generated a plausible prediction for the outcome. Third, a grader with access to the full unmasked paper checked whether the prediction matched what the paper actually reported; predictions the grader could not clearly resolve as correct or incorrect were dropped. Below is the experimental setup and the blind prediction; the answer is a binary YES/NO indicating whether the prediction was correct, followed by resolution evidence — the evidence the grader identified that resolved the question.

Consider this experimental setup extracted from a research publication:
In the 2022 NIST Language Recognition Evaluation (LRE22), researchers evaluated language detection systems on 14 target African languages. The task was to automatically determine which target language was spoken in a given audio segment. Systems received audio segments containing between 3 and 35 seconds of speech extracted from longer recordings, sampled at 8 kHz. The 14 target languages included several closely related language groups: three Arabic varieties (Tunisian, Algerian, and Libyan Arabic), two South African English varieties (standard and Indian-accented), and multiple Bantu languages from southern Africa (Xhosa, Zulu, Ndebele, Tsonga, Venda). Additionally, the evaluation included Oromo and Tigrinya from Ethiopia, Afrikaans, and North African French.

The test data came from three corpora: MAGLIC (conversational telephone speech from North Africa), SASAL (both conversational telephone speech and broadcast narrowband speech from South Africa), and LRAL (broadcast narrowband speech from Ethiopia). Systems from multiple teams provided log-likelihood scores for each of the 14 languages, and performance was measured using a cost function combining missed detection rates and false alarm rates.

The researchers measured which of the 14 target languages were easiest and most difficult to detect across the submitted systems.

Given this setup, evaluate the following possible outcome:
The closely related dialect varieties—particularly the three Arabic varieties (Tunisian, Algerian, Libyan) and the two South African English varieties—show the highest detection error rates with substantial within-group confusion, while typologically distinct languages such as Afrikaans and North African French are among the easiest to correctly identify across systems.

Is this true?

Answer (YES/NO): NO